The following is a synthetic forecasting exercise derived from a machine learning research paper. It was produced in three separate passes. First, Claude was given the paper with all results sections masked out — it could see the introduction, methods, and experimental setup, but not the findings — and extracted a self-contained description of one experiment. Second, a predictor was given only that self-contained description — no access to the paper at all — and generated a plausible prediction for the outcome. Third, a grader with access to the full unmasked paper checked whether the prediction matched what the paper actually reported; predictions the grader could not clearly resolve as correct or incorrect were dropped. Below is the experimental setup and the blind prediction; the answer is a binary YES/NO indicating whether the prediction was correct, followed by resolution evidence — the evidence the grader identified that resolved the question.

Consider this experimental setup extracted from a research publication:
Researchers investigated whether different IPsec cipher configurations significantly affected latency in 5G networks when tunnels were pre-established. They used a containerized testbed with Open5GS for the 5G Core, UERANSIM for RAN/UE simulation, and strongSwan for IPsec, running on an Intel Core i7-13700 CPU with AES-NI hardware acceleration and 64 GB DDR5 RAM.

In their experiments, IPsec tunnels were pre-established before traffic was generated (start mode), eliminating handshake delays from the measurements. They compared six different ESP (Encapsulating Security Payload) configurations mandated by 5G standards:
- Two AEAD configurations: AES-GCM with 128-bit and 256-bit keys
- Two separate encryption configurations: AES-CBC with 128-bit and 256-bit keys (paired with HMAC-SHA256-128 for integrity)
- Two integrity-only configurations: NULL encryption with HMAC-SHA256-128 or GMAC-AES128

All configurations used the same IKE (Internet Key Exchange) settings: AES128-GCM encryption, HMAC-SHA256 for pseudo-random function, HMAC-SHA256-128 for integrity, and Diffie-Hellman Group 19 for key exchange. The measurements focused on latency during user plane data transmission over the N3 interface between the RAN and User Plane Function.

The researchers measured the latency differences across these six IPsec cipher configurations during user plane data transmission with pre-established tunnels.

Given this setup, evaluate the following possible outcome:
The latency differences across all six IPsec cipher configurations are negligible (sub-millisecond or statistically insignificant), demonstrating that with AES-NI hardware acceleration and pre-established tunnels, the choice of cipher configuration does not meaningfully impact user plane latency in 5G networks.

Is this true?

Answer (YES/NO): YES